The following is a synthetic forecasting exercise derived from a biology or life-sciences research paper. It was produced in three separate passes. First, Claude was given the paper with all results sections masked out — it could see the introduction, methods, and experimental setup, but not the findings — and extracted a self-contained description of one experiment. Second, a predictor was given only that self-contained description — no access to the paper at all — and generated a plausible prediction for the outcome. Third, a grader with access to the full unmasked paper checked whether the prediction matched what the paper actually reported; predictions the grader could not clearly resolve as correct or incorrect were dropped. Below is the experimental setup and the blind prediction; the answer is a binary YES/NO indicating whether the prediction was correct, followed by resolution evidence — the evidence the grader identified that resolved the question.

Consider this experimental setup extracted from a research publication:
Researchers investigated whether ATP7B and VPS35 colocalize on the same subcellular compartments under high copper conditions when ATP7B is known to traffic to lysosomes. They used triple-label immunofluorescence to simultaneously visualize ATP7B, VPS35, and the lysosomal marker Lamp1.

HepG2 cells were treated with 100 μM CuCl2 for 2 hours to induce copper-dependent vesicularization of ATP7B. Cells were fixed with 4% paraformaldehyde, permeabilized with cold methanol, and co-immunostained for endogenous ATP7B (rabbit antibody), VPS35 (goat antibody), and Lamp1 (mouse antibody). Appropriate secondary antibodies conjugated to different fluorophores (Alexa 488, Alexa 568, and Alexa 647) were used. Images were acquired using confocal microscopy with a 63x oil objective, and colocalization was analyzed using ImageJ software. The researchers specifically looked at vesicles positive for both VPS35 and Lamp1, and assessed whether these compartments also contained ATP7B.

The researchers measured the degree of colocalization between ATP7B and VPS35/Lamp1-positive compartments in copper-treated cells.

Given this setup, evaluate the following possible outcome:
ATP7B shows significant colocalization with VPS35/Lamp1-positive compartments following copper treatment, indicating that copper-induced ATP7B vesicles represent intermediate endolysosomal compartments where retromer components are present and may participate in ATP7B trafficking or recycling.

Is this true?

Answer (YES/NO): NO